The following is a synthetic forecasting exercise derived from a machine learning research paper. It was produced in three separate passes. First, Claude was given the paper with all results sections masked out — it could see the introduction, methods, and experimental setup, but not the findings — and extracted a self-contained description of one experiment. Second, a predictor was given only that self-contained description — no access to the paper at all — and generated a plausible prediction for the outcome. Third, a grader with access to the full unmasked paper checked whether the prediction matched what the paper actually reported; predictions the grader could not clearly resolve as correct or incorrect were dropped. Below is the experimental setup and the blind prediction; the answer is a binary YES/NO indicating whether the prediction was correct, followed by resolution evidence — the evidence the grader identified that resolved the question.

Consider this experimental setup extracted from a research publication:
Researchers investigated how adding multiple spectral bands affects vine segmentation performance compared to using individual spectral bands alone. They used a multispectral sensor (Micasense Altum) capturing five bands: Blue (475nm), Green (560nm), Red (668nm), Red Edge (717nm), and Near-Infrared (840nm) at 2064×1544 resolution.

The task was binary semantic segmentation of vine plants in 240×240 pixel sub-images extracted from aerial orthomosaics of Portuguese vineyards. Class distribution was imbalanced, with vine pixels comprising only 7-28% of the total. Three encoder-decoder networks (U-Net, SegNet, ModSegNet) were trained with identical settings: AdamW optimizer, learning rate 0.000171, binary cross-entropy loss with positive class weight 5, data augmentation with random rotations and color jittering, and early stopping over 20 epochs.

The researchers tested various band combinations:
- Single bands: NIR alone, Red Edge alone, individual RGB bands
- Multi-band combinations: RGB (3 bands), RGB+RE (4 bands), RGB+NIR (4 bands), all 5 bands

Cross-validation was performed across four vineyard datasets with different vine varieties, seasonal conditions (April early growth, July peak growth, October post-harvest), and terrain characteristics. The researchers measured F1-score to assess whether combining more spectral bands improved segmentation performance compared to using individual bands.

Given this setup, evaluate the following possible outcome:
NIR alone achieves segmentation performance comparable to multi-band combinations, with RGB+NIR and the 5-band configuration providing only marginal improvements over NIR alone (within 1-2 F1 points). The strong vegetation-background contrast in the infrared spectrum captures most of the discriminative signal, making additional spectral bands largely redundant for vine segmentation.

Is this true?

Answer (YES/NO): YES